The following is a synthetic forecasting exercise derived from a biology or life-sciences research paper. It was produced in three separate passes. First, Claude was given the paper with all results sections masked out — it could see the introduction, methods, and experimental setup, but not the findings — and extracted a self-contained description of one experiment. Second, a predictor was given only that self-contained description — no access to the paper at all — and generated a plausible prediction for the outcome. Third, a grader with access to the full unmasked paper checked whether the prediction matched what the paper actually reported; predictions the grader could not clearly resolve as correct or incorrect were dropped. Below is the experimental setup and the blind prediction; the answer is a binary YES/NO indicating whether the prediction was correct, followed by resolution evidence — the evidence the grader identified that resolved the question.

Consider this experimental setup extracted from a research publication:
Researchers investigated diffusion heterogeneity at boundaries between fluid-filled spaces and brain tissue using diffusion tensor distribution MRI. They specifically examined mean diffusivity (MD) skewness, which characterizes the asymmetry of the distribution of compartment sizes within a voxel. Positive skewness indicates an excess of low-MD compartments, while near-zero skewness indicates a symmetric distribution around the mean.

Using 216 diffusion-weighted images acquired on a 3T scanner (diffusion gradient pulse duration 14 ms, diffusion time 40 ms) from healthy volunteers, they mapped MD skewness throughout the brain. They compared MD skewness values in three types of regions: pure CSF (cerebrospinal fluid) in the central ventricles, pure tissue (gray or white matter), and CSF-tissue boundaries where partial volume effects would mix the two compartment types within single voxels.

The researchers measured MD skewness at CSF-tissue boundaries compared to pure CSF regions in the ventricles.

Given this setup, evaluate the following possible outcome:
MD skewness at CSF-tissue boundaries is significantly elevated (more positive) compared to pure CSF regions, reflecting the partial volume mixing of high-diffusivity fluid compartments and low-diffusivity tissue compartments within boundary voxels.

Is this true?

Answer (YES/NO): YES